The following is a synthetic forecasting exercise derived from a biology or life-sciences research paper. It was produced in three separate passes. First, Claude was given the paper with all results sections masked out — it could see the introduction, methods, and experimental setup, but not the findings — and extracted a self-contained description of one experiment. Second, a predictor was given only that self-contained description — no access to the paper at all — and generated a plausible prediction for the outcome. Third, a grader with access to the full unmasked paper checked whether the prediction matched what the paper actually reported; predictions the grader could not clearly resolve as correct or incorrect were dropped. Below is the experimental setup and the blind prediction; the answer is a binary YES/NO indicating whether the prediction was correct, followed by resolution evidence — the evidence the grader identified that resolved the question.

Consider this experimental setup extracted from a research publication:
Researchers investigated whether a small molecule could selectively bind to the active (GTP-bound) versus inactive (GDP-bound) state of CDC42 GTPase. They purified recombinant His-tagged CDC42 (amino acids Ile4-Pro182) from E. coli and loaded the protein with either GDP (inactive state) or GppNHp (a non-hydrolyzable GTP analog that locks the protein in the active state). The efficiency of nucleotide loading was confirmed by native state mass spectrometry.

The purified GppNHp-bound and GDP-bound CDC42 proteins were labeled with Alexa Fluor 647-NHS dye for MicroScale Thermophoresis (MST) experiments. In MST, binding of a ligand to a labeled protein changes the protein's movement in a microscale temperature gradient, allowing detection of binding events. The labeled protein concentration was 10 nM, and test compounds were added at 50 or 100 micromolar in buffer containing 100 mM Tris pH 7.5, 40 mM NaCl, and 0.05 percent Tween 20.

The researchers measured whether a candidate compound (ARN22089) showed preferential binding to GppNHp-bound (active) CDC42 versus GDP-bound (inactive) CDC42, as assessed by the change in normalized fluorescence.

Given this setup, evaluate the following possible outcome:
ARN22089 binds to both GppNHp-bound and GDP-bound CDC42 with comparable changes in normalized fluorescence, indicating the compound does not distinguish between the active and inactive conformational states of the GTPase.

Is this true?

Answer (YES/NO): NO